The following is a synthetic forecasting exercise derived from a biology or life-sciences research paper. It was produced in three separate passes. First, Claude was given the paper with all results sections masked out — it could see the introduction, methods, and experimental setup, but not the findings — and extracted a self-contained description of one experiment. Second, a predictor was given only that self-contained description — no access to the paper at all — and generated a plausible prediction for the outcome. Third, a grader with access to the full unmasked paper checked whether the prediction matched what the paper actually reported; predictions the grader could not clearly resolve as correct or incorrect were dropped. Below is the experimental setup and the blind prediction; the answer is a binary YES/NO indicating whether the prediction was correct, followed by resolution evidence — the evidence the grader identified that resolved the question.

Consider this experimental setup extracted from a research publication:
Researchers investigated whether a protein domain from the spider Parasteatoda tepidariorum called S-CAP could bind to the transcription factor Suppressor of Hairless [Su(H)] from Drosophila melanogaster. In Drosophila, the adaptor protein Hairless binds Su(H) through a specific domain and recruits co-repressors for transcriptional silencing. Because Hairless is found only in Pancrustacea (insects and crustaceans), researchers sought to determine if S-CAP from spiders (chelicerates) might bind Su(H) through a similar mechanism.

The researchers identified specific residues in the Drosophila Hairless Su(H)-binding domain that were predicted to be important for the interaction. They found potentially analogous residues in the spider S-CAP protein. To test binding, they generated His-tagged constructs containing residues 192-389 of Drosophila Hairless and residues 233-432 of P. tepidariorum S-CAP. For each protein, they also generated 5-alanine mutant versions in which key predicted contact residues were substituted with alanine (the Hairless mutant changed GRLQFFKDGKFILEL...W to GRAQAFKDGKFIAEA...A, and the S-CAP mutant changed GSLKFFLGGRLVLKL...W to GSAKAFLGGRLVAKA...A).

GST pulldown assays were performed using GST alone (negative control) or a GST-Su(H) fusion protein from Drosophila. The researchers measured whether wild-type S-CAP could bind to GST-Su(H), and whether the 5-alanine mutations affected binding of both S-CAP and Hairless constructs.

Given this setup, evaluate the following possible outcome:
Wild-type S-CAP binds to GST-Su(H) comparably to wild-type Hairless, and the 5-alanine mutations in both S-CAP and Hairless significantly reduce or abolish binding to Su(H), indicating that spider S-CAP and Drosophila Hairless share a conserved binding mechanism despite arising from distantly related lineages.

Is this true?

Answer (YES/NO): YES